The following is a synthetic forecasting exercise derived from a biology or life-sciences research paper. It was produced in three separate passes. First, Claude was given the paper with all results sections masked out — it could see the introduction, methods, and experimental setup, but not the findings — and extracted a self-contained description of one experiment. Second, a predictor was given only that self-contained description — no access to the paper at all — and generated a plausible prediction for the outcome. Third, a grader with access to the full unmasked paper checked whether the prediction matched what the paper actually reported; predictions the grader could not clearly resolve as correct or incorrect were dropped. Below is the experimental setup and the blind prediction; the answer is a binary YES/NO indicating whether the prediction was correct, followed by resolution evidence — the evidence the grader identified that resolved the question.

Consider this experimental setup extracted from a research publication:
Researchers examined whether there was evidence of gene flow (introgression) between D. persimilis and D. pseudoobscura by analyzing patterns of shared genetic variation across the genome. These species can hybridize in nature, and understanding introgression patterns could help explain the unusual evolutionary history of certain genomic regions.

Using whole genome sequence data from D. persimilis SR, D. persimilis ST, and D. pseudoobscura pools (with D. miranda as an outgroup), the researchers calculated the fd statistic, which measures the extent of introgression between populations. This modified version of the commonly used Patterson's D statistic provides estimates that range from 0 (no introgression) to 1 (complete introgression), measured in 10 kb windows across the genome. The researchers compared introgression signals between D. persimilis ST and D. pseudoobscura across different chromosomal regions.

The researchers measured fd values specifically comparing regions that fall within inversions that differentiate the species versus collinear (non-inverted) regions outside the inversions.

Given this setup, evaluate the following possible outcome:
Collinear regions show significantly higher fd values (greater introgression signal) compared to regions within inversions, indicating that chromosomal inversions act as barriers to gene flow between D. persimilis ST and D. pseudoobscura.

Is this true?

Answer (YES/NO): NO